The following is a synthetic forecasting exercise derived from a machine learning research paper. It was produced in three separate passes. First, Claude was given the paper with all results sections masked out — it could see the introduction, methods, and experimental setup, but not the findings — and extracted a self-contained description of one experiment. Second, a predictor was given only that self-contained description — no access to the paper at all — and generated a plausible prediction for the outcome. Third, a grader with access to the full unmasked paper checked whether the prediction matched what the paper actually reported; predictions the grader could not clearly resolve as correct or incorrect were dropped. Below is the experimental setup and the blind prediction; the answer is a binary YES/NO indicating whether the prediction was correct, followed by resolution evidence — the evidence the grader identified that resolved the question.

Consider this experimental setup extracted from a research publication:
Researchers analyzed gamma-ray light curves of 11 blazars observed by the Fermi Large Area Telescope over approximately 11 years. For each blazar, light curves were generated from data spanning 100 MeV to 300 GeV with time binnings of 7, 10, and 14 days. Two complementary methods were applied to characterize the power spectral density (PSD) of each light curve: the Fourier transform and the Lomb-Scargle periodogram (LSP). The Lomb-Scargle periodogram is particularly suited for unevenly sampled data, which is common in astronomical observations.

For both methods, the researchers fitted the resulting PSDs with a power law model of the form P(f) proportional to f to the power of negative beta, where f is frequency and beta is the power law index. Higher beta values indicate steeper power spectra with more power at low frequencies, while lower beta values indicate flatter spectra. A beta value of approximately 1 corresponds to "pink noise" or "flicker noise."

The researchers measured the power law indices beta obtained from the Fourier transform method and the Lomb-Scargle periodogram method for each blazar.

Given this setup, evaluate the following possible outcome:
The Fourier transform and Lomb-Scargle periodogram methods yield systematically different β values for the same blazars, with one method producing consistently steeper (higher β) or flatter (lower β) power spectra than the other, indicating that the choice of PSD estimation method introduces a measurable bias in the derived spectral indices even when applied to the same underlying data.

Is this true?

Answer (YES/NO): NO